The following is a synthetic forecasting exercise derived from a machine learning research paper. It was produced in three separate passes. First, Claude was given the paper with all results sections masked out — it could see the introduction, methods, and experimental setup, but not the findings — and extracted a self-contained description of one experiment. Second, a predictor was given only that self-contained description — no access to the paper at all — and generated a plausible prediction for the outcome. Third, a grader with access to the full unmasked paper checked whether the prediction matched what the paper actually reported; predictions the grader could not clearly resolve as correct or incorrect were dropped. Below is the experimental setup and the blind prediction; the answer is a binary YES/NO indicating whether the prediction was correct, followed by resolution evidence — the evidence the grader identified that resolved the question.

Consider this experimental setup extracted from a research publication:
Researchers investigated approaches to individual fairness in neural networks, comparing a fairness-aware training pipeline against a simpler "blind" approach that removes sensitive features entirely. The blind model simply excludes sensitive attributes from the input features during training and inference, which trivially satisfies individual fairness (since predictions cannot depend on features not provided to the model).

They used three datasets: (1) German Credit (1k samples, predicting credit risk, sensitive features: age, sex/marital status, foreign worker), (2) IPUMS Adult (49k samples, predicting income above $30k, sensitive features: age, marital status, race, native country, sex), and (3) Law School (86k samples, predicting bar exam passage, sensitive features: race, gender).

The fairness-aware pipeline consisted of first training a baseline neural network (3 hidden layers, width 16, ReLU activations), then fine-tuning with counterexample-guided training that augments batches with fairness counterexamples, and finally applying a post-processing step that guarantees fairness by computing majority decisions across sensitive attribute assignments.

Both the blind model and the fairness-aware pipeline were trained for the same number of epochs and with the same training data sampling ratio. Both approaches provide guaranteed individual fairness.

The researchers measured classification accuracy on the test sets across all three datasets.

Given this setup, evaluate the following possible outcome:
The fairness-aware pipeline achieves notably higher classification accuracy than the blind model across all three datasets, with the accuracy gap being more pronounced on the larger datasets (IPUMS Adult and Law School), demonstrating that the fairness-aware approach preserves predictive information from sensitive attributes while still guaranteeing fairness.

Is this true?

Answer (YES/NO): NO